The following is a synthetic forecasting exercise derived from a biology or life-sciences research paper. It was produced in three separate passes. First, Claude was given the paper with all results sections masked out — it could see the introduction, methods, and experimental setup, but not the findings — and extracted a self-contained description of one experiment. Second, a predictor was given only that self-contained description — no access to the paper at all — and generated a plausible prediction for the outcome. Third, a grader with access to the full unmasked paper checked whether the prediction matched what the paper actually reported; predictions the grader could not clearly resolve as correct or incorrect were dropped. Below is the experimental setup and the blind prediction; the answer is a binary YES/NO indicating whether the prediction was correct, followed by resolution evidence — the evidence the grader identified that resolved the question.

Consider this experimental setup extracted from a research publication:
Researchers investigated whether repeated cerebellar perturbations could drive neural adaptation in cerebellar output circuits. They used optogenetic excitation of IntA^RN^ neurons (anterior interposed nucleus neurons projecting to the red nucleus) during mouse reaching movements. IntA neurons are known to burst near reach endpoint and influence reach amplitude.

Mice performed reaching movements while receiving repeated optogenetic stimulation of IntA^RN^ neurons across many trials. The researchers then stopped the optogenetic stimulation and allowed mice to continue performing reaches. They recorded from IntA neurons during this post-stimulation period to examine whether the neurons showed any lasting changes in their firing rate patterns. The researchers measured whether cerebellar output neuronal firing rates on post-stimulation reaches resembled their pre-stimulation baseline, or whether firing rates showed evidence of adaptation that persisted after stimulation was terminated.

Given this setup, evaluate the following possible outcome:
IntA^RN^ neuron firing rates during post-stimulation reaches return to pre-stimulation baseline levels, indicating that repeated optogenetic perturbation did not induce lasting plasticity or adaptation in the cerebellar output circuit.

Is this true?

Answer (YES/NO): NO